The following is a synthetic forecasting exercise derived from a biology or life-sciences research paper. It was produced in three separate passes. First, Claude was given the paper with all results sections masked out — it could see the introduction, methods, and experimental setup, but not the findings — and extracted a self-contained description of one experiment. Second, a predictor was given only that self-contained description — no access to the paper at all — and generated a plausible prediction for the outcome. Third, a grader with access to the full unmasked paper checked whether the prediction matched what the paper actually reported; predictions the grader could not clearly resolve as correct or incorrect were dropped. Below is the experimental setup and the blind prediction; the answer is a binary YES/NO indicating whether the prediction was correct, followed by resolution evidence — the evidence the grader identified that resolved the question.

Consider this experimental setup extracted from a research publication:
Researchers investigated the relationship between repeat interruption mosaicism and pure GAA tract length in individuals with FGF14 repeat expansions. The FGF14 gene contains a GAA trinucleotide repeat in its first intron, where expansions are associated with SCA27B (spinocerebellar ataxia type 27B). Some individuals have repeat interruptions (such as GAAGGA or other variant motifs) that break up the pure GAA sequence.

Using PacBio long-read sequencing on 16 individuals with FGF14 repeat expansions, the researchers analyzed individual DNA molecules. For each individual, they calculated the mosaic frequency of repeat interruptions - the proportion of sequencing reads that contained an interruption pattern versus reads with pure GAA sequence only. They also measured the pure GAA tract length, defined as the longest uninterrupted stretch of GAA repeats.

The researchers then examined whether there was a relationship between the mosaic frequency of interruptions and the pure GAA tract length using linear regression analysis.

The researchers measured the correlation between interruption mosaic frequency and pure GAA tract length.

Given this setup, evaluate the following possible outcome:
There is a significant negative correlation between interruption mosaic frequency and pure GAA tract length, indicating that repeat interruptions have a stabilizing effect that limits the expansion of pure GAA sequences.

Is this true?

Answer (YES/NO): YES